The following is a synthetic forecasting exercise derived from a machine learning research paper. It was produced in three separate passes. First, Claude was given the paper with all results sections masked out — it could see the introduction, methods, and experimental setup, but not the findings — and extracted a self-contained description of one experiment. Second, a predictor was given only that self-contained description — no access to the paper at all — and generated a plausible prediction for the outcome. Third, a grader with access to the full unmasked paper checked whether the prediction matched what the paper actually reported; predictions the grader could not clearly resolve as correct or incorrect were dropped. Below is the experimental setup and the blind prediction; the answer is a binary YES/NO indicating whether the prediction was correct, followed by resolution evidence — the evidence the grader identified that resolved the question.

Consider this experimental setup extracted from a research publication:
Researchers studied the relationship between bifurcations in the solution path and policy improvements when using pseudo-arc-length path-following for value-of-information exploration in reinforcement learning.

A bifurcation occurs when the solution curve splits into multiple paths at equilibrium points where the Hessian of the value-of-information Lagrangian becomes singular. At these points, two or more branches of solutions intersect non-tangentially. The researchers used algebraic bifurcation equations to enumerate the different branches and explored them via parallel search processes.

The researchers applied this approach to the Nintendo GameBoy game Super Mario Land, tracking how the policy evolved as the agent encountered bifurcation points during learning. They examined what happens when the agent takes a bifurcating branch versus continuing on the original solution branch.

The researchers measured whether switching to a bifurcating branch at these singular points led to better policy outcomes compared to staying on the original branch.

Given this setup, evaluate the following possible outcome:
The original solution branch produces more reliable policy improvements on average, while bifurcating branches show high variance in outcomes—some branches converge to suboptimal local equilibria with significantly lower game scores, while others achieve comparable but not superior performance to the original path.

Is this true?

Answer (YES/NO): NO